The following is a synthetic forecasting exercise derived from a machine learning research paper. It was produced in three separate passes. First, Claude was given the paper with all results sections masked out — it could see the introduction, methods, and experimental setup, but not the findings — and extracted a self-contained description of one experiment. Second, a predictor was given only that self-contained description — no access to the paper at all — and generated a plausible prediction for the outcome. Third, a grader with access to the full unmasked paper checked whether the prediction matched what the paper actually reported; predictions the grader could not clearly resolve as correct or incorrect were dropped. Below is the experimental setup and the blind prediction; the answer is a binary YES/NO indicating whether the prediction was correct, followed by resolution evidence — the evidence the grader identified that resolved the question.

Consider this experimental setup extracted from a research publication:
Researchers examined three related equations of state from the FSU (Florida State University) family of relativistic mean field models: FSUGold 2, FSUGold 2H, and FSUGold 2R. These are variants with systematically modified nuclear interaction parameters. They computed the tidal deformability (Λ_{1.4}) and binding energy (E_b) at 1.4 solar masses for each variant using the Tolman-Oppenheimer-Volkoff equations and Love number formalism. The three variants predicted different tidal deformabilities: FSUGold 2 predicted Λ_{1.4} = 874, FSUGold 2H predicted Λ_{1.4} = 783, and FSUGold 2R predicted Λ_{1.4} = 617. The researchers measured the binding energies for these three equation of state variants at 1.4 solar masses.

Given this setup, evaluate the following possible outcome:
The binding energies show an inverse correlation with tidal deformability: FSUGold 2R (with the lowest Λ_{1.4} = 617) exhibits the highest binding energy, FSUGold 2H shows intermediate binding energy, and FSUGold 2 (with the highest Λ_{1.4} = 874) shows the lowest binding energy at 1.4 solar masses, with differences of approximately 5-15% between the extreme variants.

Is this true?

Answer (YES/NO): YES